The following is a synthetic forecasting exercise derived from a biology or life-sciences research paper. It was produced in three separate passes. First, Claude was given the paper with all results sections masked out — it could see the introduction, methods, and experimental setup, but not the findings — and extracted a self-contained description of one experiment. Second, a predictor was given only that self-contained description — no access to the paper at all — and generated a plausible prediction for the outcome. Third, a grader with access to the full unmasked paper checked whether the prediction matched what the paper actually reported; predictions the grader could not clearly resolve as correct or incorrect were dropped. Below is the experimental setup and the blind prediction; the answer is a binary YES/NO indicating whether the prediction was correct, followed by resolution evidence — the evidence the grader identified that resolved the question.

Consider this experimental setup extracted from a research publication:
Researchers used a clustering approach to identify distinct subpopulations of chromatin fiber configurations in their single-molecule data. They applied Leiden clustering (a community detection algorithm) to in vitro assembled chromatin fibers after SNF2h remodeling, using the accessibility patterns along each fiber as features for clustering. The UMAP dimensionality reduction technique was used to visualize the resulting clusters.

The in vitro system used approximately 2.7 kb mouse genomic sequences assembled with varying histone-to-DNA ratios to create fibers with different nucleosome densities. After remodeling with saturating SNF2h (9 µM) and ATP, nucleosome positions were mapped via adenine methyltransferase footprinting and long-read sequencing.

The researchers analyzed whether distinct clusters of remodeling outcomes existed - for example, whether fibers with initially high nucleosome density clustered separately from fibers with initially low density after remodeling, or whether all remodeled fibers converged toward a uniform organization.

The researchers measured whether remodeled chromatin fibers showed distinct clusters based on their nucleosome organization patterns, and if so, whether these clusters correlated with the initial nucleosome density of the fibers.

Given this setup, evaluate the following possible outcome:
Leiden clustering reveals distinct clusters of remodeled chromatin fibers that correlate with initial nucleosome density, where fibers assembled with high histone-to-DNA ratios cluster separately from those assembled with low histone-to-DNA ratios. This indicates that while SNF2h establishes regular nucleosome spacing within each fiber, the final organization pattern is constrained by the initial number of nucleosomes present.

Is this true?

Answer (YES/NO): YES